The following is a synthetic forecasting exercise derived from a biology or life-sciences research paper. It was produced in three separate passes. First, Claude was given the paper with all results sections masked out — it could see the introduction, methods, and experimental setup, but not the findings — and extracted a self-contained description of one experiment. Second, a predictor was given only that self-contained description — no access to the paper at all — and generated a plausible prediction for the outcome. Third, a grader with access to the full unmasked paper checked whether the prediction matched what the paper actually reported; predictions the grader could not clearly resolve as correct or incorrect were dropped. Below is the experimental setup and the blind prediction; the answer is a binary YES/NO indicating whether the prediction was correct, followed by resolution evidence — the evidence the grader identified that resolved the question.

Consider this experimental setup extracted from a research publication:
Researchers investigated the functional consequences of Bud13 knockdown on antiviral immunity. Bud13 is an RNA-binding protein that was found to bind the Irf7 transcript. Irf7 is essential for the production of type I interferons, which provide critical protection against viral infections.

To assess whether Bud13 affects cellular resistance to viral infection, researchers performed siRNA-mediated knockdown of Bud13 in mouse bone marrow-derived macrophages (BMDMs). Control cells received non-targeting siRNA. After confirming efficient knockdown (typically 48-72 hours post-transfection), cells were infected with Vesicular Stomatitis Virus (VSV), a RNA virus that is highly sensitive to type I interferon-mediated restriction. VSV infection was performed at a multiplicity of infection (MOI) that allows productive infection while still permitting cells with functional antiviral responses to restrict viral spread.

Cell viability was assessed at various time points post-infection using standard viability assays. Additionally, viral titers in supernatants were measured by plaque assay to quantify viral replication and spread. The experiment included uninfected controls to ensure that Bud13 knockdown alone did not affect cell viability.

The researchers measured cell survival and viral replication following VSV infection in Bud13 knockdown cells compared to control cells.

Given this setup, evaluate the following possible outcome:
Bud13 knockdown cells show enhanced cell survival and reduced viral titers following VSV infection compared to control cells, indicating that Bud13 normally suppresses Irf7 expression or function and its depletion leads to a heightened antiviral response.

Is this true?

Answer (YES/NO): NO